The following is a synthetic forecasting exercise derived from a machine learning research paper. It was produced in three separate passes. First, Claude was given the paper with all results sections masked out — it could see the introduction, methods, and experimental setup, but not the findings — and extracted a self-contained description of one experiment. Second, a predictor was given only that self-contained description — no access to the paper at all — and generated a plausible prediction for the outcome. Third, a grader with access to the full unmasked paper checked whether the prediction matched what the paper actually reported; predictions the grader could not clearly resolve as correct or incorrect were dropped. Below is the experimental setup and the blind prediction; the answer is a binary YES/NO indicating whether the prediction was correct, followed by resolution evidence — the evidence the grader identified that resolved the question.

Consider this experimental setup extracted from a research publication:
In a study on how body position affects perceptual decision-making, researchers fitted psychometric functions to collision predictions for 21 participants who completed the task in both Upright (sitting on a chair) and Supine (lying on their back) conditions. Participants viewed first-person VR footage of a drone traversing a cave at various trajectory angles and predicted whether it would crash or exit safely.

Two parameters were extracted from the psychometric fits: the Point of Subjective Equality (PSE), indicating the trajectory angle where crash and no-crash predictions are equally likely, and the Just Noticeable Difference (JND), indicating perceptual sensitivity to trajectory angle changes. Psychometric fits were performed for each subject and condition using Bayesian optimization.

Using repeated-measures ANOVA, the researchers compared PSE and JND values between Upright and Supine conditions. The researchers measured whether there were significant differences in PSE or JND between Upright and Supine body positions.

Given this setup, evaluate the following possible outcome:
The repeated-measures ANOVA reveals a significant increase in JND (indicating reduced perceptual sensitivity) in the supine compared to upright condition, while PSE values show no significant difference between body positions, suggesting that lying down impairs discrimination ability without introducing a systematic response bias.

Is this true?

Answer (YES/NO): NO